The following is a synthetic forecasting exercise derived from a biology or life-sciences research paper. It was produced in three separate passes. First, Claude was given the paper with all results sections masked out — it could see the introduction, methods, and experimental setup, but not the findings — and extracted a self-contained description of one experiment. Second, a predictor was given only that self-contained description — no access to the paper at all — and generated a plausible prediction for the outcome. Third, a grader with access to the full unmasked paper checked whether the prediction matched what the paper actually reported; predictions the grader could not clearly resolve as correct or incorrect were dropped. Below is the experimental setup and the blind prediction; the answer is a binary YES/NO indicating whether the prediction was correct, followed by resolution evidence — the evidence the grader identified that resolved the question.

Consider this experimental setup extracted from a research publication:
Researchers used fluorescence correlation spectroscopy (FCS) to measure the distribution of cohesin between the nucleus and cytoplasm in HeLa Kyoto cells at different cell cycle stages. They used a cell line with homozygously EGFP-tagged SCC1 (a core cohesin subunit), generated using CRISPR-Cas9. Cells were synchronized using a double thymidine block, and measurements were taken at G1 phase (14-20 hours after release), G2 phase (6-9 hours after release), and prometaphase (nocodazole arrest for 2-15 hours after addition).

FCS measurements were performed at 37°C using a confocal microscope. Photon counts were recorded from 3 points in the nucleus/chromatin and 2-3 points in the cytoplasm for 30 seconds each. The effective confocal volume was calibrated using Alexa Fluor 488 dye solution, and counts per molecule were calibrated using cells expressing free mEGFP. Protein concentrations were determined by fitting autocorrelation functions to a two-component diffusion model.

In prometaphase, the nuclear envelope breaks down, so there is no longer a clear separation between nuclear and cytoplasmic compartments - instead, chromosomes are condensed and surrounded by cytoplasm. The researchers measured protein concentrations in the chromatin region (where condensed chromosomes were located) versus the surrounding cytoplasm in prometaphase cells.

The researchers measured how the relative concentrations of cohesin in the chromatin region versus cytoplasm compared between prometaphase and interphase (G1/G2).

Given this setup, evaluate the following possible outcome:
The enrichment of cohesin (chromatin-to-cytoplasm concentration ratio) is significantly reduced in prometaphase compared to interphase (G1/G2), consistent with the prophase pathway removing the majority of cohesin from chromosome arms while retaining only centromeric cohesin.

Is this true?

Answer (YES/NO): YES